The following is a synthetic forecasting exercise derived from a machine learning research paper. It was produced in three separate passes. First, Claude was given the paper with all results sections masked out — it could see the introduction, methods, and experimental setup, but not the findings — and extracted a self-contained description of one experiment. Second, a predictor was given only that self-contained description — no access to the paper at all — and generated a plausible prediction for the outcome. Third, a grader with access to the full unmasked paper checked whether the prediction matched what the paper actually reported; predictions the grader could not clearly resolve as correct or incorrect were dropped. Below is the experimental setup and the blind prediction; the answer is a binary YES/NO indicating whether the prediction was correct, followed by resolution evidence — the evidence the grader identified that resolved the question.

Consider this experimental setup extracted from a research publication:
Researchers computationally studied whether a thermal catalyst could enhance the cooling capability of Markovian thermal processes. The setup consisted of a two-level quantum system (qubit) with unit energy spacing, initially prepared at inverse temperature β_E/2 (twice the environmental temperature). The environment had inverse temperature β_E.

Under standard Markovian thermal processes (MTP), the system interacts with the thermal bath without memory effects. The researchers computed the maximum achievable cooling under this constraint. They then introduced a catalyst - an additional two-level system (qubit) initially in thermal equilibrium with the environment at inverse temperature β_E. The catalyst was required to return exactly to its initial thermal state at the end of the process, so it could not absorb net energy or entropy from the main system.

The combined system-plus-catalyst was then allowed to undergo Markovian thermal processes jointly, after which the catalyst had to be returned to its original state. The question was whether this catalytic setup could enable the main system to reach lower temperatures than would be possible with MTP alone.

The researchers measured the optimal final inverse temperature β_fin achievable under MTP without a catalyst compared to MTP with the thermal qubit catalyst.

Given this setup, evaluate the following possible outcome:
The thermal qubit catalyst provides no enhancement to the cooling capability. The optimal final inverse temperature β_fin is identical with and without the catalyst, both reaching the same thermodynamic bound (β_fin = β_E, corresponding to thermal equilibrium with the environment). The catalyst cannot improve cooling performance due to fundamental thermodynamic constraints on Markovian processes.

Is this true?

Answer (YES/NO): NO